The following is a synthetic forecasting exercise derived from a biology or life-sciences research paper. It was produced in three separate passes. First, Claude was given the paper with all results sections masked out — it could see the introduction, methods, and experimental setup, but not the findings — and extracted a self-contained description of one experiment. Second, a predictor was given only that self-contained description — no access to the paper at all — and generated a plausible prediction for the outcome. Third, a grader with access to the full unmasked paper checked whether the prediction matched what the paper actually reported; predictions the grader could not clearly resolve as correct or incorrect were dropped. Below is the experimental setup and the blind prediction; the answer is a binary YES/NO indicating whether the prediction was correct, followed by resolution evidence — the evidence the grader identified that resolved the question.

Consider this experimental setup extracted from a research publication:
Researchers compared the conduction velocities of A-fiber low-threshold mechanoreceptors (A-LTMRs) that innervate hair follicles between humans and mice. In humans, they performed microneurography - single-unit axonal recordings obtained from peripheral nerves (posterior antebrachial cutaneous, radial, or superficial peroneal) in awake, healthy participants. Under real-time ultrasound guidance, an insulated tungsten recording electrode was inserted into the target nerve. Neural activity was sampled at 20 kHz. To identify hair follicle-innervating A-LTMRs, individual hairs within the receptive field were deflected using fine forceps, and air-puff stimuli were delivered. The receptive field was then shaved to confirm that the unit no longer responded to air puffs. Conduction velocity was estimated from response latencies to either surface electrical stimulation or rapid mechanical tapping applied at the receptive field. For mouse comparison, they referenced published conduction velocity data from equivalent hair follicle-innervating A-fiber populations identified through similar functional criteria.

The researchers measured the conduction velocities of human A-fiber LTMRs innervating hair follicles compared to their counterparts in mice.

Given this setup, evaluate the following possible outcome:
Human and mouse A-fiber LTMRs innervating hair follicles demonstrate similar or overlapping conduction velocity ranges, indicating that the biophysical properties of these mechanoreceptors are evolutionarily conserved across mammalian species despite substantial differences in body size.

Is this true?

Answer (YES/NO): NO